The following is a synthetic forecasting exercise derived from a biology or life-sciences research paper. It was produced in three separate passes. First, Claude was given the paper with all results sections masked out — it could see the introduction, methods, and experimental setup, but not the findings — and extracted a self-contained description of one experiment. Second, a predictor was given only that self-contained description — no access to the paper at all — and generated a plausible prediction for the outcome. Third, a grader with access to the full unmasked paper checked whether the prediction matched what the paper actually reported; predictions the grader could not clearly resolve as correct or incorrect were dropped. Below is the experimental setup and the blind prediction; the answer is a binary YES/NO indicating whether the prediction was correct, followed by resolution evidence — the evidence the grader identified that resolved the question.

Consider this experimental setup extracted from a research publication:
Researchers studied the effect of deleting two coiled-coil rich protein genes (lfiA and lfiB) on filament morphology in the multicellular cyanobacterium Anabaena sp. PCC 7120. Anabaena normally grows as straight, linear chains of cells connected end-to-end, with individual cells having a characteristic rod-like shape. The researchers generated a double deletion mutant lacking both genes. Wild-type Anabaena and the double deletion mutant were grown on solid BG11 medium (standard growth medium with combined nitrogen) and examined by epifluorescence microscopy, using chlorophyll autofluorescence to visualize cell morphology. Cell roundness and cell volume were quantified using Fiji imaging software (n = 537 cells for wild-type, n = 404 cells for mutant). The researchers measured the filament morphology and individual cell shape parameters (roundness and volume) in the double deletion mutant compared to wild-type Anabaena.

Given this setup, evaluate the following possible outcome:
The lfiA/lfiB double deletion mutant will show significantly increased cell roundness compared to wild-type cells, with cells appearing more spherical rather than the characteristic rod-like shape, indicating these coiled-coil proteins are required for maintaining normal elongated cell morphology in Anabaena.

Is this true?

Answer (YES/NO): YES